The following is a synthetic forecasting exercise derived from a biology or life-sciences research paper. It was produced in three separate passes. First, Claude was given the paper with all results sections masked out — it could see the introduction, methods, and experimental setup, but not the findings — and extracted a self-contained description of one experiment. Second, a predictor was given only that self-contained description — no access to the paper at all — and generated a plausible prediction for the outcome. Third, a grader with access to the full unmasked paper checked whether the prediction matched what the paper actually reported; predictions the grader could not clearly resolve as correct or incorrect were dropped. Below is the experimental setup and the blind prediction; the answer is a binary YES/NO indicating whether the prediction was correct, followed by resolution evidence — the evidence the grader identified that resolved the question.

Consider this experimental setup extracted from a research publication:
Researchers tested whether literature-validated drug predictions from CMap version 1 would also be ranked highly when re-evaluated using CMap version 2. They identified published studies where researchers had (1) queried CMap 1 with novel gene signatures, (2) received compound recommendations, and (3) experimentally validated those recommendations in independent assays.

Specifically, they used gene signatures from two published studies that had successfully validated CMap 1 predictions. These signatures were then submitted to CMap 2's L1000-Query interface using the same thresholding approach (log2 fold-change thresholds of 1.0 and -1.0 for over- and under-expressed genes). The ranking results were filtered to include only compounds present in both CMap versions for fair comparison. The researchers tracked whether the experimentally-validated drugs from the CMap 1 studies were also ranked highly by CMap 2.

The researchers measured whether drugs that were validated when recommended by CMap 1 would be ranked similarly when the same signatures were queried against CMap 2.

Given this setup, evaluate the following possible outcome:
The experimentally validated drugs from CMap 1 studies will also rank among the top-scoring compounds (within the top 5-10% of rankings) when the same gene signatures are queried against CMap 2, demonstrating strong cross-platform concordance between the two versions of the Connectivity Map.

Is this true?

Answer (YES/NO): NO